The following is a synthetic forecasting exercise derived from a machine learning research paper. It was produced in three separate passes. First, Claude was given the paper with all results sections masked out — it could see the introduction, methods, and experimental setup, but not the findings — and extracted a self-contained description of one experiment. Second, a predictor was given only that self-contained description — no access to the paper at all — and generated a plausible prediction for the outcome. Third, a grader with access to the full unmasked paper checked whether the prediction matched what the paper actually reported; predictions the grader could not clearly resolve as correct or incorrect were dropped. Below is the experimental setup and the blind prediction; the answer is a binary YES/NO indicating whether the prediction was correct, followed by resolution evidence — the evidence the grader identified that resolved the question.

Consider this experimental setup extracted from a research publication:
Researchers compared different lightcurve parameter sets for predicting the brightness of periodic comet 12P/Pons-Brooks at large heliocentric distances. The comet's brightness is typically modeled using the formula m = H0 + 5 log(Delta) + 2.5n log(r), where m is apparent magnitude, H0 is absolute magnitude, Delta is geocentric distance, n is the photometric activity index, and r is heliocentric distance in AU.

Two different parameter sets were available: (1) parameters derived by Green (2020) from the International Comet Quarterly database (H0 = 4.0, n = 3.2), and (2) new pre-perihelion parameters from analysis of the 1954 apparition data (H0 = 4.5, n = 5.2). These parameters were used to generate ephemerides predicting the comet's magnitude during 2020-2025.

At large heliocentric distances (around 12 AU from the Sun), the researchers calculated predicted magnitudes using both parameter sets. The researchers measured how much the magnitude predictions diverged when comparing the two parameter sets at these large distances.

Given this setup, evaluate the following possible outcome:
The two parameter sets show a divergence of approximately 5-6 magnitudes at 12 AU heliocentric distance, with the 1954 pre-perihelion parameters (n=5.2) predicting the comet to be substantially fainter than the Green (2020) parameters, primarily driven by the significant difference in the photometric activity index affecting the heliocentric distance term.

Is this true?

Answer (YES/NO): YES